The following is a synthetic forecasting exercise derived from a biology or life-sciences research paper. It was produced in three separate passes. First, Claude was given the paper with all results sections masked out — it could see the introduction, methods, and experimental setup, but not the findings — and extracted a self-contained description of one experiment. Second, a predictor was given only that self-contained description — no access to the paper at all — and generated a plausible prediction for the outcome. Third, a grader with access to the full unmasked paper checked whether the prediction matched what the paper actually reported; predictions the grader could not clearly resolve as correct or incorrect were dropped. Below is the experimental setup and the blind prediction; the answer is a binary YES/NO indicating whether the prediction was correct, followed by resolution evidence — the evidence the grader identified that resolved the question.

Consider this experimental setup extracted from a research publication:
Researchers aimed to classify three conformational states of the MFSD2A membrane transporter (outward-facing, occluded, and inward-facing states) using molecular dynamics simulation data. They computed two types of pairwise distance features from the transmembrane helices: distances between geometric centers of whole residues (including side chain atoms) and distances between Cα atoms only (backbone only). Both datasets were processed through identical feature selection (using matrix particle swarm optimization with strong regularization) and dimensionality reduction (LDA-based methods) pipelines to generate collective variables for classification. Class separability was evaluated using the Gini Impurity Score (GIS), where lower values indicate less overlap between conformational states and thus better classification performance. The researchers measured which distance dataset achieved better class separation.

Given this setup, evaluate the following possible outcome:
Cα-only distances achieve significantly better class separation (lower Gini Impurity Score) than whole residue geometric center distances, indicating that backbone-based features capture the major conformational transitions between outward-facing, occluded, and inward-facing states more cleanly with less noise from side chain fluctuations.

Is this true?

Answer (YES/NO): NO